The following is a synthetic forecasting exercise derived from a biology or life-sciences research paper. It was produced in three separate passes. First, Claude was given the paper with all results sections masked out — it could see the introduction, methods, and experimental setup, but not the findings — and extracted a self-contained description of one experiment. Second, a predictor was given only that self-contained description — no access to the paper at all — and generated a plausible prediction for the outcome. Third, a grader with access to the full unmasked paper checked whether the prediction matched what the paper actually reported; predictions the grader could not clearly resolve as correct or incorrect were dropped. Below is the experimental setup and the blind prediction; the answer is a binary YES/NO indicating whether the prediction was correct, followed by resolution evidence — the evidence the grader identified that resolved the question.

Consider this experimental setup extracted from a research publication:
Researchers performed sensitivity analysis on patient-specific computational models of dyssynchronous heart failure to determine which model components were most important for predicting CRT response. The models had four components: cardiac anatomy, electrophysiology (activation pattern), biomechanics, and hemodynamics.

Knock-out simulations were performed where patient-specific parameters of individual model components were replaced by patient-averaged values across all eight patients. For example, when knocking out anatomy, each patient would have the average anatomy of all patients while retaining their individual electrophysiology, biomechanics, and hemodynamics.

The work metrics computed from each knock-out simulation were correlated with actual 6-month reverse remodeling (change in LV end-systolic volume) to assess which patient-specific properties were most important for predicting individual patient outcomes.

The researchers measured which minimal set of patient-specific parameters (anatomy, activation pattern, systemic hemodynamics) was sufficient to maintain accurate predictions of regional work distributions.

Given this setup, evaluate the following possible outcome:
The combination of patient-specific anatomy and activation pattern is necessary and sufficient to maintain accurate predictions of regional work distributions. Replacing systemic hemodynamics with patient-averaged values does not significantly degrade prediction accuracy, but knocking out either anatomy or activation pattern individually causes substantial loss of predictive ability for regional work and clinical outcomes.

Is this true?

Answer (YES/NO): NO